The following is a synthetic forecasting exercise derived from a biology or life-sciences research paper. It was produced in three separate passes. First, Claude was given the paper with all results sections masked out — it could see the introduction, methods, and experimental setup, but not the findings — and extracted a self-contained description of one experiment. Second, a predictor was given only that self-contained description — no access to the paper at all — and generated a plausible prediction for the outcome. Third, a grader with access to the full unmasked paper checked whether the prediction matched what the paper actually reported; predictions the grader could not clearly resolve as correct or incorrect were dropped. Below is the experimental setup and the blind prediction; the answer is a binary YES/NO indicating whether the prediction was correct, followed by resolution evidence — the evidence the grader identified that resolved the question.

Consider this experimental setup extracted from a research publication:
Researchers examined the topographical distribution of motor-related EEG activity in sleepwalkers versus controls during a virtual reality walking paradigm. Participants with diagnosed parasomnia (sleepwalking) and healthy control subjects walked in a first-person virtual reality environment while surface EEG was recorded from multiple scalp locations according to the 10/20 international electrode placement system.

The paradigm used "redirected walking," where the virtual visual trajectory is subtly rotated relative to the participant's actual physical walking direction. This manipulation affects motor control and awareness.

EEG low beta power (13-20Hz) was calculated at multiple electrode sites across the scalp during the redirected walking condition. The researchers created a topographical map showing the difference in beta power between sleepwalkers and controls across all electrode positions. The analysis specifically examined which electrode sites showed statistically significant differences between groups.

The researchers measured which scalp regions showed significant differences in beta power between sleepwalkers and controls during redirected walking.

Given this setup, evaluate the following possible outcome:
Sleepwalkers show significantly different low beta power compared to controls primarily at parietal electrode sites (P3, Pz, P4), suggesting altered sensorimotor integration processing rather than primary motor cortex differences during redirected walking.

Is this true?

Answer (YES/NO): NO